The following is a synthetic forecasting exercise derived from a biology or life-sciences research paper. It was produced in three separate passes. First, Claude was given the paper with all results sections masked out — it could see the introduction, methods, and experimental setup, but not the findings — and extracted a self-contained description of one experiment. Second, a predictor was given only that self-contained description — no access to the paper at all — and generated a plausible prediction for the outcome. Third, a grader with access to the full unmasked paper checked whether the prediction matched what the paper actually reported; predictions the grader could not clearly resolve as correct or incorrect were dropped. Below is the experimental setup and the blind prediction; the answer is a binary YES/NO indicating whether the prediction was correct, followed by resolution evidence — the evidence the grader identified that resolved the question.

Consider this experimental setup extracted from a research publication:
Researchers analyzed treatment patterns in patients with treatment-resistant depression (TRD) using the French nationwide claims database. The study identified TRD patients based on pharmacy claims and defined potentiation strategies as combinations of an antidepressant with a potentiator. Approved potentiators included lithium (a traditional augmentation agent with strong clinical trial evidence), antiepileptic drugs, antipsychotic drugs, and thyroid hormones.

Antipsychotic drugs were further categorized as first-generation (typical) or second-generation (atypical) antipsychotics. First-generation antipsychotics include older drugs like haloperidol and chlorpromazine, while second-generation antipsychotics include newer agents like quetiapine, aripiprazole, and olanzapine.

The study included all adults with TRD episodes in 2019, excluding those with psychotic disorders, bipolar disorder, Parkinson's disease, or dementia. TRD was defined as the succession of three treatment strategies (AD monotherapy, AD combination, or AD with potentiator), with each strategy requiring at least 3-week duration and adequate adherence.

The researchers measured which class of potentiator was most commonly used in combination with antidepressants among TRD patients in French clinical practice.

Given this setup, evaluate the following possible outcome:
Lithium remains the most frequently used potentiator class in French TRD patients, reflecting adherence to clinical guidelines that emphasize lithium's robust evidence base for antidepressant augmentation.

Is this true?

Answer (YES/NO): NO